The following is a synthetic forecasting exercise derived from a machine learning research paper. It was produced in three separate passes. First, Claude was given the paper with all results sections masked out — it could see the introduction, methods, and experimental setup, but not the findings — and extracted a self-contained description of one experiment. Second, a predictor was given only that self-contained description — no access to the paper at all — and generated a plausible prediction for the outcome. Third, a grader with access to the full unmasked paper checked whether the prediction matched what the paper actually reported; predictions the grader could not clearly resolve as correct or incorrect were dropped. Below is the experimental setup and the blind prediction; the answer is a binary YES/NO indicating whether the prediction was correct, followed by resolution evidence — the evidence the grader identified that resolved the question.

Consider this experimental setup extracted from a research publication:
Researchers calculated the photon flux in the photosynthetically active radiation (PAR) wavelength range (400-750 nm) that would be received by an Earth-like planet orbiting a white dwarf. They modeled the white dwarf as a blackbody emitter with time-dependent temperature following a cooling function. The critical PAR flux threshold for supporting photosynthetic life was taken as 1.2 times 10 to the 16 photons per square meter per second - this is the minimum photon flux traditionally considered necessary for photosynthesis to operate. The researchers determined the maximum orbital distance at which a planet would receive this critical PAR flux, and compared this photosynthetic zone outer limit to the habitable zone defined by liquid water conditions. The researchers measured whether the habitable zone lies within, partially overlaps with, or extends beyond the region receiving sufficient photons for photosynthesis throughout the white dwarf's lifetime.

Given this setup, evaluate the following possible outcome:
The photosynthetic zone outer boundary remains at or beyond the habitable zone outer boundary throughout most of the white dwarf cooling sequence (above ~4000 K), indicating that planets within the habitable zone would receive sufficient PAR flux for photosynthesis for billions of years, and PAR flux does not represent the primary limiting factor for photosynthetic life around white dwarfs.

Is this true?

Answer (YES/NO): YES